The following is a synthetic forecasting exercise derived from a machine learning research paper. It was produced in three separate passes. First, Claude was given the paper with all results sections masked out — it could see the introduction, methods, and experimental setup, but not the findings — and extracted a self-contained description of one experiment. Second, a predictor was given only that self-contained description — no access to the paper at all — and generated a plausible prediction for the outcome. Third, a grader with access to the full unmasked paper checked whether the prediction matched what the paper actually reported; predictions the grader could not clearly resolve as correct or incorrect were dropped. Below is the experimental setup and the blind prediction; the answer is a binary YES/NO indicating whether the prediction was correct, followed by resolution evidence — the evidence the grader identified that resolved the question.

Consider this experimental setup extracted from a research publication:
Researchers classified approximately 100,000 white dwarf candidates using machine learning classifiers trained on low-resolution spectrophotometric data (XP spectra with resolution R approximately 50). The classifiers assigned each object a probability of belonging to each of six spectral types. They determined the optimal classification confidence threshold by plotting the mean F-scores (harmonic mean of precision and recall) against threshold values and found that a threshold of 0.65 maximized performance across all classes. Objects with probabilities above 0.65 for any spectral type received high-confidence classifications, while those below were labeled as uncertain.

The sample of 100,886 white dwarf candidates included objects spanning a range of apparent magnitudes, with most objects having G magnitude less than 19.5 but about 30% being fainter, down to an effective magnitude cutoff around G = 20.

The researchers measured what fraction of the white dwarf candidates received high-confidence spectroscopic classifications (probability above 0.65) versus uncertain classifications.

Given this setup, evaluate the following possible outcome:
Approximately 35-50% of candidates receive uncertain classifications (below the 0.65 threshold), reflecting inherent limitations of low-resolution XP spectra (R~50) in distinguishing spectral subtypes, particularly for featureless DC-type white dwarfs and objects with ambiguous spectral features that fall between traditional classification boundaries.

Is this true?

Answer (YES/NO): NO